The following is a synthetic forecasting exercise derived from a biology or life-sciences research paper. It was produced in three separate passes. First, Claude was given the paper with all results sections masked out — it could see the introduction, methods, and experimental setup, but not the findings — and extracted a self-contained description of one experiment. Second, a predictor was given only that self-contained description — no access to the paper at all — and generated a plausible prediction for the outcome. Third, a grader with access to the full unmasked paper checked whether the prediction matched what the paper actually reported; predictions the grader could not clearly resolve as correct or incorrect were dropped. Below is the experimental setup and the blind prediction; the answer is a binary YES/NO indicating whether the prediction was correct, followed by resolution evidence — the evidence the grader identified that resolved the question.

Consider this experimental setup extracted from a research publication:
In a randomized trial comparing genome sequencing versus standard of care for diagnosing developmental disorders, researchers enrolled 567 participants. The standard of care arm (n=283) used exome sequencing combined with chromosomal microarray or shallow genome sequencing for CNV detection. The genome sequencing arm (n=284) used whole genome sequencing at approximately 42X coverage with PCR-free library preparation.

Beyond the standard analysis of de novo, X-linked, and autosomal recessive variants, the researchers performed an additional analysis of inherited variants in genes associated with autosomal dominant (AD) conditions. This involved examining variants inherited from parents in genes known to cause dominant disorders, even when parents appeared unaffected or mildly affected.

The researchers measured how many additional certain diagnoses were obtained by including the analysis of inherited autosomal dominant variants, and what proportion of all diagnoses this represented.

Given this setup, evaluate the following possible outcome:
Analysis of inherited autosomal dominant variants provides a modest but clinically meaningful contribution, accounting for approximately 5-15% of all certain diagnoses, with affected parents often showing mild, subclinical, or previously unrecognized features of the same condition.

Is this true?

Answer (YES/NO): YES